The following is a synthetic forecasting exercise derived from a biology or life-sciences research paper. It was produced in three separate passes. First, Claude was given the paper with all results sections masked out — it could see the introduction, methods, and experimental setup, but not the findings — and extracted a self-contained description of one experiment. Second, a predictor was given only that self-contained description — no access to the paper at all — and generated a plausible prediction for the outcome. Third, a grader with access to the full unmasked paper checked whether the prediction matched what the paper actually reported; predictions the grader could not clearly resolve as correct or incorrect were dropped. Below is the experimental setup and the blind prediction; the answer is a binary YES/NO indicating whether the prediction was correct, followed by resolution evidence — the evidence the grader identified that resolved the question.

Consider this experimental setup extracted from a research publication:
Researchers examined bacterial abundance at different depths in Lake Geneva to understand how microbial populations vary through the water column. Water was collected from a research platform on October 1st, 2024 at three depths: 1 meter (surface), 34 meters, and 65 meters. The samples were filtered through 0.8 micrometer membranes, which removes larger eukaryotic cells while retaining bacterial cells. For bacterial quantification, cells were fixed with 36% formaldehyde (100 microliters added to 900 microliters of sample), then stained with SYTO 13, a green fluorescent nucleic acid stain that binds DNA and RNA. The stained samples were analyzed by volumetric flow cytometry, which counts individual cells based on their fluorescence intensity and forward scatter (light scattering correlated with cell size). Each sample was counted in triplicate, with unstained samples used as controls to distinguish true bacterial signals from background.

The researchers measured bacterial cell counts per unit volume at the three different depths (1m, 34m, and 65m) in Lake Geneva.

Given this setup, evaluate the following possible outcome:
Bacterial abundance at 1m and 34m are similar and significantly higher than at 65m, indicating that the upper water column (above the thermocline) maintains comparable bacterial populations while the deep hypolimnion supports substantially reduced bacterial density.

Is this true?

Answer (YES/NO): NO